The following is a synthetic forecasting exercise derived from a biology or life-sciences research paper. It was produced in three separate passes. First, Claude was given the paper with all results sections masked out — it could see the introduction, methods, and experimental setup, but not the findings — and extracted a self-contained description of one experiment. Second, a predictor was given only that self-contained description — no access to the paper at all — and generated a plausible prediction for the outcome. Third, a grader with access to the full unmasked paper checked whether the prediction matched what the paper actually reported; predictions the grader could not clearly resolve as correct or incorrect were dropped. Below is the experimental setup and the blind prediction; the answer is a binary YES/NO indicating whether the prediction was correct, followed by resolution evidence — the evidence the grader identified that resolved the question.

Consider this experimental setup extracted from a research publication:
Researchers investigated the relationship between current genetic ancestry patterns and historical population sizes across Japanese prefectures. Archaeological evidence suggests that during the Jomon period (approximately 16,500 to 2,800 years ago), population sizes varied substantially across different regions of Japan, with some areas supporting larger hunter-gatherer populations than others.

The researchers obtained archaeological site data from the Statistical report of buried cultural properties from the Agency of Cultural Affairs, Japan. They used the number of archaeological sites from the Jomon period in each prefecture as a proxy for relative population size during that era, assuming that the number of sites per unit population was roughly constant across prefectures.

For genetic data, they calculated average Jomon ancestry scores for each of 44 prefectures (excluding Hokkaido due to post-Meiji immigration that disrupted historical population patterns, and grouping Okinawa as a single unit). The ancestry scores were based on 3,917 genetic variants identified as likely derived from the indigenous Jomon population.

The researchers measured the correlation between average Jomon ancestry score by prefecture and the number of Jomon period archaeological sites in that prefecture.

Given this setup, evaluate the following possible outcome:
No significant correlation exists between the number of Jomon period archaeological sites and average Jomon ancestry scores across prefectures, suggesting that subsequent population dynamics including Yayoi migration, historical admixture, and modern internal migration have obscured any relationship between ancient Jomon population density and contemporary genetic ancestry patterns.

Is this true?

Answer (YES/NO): NO